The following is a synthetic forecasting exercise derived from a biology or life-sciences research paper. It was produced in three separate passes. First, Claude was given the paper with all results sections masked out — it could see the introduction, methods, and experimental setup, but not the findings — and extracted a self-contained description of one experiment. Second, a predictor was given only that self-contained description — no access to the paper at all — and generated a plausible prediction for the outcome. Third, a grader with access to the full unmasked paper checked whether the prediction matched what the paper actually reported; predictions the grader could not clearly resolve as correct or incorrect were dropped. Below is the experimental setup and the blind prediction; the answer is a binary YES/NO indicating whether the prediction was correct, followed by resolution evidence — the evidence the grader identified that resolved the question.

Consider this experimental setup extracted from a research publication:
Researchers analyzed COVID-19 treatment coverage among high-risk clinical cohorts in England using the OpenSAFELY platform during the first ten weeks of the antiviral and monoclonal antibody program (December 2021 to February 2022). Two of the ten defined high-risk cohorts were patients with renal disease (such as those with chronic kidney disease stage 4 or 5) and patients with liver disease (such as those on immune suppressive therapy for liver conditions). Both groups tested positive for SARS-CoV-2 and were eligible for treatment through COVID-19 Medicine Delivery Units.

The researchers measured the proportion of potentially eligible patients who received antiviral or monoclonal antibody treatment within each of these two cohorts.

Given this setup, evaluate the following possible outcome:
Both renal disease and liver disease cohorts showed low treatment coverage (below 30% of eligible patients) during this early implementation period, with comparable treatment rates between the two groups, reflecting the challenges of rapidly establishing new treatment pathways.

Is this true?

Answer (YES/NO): NO